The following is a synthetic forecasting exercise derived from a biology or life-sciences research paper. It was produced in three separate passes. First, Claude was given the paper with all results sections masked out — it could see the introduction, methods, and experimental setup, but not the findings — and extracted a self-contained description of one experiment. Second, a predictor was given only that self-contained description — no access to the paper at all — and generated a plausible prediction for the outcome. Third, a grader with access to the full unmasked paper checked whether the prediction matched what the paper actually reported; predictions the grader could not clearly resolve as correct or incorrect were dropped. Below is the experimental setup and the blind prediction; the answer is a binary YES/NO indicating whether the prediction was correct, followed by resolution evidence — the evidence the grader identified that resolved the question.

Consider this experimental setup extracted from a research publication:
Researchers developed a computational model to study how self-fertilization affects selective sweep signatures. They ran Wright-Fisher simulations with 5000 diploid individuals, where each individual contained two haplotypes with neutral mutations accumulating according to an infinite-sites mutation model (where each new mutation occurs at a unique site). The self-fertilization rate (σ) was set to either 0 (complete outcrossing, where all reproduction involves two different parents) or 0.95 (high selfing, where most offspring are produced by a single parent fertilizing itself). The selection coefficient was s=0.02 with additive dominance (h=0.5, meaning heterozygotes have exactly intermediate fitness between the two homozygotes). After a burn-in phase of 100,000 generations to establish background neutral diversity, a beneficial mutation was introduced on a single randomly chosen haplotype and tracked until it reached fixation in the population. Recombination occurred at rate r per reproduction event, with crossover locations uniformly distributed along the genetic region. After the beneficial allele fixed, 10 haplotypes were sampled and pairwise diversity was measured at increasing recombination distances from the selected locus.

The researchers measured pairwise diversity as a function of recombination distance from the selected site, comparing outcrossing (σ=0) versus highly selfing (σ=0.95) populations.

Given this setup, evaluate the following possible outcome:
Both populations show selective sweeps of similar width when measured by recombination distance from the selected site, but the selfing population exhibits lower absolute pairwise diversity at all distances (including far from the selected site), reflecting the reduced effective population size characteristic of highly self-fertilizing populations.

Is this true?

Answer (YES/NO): NO